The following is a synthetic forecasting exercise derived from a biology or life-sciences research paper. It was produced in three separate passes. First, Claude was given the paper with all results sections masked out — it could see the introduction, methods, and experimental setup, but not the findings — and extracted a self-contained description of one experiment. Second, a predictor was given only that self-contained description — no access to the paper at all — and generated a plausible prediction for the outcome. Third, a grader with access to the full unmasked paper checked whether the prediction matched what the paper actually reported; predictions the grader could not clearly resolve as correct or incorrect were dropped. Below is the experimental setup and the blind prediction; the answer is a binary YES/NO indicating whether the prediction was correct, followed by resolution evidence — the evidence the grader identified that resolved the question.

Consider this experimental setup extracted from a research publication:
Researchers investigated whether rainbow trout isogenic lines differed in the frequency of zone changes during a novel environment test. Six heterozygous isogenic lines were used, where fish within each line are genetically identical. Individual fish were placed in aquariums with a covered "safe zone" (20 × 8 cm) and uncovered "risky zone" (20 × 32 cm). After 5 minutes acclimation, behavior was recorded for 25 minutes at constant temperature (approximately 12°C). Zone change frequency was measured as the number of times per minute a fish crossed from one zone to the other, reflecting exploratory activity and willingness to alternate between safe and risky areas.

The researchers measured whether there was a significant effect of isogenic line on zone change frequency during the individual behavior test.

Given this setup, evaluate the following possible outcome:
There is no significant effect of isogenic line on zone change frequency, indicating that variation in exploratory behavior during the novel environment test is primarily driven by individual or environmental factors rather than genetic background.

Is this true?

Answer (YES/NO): NO